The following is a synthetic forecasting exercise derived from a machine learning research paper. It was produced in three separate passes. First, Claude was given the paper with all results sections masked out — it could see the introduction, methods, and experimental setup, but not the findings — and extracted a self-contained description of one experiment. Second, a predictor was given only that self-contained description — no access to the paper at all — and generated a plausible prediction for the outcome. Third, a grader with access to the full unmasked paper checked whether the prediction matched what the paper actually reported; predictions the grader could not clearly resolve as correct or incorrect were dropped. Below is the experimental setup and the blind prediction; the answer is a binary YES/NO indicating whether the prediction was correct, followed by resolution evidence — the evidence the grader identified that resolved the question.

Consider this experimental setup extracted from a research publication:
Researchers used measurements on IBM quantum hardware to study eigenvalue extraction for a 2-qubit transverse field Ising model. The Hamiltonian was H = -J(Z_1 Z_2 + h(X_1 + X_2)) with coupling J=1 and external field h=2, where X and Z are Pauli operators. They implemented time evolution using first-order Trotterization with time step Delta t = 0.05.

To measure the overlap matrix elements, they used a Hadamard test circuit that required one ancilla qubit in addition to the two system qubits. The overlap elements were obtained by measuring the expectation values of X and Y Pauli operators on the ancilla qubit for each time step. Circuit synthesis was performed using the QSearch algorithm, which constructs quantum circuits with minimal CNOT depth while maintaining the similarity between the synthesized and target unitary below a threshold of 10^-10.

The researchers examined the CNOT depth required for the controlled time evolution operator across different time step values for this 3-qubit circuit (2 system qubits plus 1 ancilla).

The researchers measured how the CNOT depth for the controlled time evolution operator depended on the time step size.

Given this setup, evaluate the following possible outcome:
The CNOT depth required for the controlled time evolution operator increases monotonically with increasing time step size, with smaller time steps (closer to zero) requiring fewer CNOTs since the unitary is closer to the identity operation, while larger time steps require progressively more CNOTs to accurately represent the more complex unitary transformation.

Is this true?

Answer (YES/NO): NO